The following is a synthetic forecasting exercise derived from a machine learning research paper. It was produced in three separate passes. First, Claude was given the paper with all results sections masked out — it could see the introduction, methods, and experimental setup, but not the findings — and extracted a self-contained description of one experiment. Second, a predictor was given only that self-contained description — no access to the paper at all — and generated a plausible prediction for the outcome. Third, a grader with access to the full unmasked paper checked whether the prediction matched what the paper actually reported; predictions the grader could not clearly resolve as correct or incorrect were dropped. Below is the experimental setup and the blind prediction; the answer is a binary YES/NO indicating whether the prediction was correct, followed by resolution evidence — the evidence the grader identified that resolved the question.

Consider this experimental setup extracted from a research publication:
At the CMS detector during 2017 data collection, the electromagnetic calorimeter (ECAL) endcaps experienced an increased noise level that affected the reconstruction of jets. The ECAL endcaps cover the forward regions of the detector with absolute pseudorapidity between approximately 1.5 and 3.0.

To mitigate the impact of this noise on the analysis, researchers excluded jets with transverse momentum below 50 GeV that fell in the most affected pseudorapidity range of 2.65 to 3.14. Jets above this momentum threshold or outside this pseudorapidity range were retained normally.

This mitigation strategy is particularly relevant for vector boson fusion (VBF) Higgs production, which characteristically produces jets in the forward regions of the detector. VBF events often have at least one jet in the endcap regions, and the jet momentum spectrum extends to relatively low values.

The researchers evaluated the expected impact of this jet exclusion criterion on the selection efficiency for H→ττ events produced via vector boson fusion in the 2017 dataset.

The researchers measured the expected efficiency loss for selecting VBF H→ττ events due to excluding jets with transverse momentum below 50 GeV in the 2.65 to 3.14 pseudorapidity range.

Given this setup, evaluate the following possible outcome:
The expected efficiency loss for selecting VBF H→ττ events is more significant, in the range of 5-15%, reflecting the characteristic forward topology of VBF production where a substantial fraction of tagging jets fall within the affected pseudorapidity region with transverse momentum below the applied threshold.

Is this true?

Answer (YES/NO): NO